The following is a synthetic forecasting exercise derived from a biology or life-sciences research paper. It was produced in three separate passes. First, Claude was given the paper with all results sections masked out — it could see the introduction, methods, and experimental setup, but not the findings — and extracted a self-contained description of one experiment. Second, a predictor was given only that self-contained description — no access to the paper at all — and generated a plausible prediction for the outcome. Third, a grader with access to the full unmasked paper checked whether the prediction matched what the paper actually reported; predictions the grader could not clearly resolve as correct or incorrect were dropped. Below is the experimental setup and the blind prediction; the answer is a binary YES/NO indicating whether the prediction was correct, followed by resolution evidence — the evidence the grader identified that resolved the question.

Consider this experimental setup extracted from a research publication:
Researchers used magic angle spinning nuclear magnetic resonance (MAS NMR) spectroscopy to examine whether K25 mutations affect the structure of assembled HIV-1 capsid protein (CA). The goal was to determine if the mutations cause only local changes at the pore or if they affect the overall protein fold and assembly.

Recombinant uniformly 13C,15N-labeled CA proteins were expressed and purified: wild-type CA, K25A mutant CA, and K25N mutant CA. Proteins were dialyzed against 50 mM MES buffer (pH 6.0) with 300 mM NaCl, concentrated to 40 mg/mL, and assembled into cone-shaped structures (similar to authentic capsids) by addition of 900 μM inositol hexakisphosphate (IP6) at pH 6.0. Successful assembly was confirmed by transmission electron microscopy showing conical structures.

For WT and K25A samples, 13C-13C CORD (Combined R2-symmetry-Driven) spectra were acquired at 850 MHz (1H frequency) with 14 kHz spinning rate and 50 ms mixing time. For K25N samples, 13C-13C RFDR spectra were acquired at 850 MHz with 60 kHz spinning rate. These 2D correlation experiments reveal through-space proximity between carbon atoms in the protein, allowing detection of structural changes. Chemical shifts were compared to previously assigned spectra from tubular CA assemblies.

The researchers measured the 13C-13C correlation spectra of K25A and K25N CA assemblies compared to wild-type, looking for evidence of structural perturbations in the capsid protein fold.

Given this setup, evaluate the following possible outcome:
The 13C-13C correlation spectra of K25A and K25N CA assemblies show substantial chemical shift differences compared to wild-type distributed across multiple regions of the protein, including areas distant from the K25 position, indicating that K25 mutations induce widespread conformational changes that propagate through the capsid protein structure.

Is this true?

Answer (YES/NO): NO